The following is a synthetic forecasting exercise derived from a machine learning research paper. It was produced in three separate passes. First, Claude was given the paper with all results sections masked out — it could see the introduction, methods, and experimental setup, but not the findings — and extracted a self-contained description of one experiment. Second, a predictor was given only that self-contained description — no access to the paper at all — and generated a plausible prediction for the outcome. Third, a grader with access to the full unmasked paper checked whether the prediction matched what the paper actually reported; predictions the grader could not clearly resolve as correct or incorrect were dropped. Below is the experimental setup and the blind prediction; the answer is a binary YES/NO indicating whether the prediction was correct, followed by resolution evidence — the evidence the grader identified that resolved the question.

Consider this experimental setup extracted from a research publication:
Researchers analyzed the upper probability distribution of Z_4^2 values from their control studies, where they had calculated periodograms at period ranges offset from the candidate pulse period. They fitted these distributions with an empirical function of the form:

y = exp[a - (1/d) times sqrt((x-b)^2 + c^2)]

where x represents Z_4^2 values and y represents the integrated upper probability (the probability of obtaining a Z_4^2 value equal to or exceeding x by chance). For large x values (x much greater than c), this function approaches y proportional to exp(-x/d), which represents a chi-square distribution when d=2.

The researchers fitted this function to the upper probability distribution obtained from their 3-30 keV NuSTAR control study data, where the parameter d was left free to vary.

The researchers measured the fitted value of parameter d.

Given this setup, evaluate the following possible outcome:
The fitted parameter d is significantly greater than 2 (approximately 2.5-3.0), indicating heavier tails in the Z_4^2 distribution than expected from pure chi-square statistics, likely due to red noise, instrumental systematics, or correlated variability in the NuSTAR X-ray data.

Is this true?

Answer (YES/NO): NO